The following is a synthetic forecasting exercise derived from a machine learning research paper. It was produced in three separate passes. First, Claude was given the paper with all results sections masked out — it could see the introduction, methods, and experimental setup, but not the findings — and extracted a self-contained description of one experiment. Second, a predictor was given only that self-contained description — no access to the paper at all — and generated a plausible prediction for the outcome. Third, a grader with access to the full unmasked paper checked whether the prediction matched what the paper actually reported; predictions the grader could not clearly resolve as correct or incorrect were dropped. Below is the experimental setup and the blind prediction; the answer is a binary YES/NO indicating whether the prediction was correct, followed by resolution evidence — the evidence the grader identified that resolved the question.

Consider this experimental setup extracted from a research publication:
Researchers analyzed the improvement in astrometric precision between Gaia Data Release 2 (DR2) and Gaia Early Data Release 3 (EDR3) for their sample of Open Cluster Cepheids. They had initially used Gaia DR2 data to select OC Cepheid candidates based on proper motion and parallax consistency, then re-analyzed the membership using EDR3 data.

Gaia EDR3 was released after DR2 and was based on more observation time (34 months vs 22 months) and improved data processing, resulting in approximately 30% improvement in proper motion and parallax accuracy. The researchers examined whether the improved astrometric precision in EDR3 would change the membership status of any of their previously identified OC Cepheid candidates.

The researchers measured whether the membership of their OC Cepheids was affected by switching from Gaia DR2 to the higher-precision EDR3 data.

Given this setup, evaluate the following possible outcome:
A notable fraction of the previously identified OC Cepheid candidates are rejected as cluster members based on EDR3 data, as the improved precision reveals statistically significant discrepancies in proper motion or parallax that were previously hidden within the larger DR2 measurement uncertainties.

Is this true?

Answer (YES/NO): NO